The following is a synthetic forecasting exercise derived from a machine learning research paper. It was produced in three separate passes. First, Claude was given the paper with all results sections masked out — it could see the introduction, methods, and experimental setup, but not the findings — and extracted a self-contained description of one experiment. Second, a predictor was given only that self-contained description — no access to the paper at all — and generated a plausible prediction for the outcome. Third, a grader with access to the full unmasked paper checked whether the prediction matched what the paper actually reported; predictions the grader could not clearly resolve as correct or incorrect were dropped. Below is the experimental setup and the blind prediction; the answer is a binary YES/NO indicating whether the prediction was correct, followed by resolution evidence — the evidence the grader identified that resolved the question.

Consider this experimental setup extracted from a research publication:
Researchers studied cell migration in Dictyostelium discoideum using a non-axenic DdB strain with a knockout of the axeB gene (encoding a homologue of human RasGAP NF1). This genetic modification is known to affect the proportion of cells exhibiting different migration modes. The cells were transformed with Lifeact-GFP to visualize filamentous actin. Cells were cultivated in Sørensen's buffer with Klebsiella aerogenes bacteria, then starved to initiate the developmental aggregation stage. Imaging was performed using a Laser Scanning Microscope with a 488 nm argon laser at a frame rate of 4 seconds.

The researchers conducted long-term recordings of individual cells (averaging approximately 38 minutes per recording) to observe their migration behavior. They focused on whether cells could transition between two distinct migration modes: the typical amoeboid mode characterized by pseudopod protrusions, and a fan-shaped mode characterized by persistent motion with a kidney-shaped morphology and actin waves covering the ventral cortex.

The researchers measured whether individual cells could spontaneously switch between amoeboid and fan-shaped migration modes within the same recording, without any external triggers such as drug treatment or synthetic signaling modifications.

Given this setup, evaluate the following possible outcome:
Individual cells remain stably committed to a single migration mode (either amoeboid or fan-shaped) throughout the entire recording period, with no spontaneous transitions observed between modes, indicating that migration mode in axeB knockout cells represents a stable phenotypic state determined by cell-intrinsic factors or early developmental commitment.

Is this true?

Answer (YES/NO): NO